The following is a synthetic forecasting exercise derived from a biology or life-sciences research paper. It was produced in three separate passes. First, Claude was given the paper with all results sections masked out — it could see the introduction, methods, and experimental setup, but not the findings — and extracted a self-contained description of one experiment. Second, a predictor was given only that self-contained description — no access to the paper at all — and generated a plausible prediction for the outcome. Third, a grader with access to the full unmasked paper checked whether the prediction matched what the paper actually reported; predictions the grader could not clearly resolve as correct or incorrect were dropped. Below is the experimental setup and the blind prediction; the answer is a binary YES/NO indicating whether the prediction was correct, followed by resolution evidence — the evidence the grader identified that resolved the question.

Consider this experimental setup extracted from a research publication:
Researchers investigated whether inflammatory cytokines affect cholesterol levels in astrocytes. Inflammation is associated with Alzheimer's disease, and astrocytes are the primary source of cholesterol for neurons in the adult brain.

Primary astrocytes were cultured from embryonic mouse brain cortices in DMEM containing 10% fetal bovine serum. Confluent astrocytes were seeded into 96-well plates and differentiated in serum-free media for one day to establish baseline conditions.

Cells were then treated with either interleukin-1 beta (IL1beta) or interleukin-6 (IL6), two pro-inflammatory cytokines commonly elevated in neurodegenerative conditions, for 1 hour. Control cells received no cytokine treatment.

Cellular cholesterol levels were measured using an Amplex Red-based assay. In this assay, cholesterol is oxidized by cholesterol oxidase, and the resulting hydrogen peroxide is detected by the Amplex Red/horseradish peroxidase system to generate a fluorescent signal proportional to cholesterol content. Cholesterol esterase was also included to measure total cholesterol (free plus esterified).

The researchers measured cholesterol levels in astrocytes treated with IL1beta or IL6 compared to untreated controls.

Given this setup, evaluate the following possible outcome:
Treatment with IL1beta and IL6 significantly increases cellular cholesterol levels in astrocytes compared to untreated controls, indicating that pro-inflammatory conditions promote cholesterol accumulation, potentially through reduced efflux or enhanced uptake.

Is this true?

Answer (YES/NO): YES